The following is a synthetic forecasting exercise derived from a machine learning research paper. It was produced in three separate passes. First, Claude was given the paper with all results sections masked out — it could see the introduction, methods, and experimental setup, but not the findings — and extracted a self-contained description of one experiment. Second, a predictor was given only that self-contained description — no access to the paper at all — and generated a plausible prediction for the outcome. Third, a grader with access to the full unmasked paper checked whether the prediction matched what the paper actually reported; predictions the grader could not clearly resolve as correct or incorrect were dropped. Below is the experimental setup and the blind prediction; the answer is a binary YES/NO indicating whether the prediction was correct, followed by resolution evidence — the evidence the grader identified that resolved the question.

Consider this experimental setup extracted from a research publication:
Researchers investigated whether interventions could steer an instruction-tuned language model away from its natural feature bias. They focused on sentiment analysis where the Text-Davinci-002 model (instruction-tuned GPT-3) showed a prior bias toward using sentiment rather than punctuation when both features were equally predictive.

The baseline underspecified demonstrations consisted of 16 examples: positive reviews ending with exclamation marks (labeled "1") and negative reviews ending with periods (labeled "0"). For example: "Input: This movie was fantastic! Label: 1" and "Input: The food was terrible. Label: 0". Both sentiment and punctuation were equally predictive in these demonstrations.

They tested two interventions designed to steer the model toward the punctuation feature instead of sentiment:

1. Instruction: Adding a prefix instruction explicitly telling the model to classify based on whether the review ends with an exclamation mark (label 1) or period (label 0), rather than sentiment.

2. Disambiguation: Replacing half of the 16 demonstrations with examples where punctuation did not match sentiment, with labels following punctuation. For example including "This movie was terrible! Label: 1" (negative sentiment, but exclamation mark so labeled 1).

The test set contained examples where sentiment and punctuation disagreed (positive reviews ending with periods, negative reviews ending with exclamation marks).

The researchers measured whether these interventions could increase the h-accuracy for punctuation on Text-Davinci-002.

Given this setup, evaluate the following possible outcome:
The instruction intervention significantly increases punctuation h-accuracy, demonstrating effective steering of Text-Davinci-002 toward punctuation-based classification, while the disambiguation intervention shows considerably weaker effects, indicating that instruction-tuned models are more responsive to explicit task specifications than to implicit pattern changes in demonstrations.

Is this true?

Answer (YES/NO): NO